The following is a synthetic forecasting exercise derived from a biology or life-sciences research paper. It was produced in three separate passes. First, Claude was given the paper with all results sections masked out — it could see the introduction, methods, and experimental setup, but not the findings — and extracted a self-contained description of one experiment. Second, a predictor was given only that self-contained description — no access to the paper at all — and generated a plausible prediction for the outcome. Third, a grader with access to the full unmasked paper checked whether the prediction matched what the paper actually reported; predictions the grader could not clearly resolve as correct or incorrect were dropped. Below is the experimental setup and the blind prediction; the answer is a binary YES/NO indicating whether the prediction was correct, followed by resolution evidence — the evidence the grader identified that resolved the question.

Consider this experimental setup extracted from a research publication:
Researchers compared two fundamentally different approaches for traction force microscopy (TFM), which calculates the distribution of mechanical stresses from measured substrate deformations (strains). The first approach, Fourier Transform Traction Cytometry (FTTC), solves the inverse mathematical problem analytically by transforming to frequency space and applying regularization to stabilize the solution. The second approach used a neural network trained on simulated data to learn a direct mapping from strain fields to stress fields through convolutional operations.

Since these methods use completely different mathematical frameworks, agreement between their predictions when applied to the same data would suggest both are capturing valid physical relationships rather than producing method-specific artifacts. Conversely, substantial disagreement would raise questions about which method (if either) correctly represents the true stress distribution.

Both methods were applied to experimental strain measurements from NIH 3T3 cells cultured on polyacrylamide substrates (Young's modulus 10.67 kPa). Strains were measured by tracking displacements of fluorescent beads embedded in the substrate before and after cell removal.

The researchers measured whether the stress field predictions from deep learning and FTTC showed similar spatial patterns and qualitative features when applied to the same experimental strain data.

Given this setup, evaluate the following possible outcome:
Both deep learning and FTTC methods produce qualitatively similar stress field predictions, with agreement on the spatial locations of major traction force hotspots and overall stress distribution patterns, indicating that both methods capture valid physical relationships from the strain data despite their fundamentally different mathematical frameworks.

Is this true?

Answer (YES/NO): YES